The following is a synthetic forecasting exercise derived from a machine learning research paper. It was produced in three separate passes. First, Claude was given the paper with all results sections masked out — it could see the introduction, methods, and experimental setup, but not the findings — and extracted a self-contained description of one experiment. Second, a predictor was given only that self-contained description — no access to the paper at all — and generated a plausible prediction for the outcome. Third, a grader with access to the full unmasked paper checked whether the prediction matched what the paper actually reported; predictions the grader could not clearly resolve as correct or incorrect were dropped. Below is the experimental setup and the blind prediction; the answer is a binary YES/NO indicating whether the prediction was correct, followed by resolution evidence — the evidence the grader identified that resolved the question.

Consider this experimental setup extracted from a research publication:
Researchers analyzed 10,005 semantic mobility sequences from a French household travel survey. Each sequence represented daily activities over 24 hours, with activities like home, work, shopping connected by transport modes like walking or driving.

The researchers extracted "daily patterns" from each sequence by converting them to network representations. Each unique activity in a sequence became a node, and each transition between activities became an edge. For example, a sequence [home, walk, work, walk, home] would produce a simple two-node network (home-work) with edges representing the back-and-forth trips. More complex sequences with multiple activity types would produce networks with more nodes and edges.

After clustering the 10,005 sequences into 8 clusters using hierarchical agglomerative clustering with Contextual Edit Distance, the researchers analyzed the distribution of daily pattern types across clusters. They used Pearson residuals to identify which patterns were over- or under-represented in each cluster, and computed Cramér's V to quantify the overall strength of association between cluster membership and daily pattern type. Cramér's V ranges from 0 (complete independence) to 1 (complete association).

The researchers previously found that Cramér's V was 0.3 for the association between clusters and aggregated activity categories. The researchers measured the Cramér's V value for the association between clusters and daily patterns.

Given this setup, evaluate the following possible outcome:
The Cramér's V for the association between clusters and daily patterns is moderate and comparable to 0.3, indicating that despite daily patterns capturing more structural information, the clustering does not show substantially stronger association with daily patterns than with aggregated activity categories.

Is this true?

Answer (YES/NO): YES